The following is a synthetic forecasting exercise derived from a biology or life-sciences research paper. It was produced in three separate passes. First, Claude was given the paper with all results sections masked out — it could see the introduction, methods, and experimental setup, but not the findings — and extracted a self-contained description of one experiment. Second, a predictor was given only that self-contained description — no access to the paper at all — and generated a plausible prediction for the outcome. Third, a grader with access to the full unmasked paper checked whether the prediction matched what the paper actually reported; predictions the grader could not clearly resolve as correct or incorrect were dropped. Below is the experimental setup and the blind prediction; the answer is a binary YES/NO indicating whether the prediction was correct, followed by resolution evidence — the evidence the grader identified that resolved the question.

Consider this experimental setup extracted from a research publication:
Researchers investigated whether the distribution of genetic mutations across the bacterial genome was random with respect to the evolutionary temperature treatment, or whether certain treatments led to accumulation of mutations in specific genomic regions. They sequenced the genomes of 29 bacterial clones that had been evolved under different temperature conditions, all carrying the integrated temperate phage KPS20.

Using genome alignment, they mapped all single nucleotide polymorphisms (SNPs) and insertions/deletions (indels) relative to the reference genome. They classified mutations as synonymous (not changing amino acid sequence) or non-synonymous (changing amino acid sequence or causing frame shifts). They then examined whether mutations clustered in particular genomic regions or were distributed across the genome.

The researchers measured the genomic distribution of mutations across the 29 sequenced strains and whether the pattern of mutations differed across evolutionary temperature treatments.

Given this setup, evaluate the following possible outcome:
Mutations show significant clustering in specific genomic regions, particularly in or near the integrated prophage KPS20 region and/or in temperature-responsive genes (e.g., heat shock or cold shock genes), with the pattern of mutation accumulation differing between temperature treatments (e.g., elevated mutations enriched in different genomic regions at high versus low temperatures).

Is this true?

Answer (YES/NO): NO